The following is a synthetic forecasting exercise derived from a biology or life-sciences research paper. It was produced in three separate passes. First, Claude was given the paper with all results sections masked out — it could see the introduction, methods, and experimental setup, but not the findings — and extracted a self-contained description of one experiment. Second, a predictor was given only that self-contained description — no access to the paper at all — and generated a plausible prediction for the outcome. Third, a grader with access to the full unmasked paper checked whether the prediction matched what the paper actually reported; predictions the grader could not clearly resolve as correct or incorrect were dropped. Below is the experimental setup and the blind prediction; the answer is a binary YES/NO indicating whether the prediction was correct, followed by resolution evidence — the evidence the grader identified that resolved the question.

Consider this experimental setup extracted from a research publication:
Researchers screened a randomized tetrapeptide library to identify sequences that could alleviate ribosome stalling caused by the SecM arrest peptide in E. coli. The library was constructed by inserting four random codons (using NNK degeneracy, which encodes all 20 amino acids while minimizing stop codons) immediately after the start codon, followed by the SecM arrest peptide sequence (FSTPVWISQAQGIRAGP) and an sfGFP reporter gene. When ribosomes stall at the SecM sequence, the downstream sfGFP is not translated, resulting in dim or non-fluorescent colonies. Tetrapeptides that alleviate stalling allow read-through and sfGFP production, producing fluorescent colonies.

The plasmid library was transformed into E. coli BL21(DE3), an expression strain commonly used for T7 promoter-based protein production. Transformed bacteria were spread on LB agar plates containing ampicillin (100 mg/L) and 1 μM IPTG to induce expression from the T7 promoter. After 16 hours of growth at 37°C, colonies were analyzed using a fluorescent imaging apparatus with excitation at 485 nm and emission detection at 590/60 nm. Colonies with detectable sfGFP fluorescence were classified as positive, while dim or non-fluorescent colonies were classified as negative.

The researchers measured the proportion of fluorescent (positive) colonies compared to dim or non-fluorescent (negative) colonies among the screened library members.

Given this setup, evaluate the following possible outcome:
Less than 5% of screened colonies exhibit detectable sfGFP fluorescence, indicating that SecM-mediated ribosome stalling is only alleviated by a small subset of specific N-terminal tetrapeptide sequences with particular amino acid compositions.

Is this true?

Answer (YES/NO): YES